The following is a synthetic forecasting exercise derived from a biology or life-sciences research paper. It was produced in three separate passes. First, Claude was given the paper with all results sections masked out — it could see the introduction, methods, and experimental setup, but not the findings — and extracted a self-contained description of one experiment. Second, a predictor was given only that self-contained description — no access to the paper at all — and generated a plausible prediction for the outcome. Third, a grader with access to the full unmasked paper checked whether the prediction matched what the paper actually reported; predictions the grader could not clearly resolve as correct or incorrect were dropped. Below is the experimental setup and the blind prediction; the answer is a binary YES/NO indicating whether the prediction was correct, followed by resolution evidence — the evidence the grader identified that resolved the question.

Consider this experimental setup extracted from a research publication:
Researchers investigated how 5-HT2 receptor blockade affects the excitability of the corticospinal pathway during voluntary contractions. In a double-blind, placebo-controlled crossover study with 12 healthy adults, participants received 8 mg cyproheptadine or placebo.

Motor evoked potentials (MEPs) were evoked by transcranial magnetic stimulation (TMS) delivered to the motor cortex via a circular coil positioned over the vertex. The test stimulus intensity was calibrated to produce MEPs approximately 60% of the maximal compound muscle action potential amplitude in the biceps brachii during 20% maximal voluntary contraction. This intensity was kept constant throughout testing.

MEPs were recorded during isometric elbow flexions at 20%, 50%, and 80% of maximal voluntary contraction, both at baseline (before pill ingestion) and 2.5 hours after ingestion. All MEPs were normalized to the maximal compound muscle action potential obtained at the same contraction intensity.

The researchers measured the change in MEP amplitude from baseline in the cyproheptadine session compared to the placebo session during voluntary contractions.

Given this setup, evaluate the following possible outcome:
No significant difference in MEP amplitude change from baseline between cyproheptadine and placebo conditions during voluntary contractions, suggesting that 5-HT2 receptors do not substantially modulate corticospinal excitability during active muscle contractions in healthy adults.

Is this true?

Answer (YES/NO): YES